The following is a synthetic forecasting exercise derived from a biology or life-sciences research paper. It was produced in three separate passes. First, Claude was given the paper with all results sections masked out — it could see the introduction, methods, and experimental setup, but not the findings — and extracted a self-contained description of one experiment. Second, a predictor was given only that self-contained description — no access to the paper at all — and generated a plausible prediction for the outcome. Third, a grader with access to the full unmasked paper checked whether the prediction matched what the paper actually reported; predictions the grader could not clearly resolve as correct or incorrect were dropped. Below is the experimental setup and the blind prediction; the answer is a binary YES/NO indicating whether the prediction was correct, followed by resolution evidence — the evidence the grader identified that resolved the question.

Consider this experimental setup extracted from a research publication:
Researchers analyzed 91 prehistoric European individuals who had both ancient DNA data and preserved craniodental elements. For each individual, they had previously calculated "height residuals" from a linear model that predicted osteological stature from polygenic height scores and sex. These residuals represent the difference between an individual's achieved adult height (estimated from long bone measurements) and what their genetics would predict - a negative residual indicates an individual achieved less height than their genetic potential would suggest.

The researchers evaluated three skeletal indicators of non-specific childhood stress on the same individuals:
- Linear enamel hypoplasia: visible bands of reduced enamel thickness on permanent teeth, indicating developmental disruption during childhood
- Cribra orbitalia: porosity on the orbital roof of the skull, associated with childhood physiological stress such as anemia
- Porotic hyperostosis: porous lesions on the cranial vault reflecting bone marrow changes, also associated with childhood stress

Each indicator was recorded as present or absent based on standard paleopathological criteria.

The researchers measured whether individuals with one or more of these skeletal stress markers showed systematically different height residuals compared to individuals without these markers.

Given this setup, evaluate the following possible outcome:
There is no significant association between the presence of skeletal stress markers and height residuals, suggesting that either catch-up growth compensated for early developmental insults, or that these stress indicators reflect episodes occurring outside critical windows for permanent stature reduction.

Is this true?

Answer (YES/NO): YES